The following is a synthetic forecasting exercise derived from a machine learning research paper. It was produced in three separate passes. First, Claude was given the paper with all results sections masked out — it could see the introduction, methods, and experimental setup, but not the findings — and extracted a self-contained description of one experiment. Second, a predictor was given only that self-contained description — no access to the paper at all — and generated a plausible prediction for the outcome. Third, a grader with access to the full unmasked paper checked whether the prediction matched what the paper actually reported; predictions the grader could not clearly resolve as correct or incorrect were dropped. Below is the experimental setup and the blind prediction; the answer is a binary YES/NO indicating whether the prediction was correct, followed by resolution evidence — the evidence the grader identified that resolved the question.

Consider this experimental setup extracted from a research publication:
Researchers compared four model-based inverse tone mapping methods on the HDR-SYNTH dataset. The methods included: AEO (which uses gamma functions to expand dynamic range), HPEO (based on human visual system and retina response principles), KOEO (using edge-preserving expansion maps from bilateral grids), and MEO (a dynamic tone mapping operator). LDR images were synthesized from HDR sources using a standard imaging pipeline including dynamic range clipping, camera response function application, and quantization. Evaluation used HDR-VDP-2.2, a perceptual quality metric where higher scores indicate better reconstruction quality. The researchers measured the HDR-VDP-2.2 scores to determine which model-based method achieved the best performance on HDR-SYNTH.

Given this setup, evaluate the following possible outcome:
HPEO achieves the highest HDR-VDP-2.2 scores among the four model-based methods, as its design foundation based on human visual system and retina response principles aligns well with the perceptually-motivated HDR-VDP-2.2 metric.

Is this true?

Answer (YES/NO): NO